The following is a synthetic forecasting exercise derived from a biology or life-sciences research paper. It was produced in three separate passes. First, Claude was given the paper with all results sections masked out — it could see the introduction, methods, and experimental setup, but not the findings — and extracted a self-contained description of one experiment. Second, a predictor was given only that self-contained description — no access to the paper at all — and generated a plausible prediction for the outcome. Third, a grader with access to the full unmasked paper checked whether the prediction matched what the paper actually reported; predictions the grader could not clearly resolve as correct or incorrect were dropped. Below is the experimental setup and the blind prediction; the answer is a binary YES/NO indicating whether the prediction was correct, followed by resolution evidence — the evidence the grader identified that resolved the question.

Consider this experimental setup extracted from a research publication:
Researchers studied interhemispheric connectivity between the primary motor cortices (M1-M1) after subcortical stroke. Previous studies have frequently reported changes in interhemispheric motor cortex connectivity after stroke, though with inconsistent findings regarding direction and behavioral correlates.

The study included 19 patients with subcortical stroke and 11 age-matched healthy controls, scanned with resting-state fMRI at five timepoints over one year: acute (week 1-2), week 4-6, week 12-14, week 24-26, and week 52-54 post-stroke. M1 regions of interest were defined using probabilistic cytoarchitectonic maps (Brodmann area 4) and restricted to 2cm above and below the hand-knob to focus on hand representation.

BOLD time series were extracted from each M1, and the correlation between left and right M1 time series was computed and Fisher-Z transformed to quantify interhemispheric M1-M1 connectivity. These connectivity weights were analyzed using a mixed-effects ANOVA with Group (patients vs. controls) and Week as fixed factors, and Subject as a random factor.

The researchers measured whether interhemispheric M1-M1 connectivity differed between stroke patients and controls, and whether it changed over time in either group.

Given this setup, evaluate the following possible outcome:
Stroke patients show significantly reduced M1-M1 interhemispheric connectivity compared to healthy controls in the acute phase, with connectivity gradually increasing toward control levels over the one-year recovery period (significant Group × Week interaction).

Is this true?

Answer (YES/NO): NO